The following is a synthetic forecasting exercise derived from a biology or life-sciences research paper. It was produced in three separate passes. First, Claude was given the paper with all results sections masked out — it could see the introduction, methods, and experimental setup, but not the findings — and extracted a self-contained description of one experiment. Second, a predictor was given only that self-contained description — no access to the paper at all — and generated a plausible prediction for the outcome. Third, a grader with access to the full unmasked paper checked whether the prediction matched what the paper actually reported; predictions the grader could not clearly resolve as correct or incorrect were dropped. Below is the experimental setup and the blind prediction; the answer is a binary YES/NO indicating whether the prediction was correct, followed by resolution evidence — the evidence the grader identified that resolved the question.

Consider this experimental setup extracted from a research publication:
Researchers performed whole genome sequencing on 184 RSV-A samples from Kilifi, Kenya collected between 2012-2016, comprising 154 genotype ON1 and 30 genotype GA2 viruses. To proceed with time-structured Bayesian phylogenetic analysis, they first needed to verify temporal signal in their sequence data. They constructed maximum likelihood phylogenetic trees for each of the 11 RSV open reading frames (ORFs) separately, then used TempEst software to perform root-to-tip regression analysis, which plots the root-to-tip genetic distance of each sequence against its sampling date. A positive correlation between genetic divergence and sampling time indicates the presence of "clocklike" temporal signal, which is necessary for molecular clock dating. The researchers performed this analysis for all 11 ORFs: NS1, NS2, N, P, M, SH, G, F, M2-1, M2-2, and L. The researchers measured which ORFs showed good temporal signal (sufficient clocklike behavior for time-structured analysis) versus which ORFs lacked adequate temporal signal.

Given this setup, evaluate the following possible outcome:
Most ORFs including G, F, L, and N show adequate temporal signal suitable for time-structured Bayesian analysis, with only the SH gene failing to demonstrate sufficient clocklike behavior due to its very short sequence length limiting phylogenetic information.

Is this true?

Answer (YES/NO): NO